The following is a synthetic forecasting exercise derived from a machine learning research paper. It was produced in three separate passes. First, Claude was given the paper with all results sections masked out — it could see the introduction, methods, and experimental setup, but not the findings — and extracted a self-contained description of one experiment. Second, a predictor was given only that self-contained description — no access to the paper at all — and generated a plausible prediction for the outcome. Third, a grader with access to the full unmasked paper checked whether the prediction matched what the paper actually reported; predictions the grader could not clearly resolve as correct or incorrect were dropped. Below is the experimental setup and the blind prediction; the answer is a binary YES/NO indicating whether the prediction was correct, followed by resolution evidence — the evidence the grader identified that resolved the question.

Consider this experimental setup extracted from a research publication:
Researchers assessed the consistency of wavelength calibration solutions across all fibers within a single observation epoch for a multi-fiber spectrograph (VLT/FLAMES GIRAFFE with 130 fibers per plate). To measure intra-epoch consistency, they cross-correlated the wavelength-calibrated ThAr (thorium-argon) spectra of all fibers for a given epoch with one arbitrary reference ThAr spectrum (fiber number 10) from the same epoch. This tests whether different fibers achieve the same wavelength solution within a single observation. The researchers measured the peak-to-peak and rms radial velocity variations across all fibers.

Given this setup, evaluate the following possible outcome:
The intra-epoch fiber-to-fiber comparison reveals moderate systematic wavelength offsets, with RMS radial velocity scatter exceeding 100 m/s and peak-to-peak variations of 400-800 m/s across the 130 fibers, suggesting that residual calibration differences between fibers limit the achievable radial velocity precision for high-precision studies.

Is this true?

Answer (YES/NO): NO